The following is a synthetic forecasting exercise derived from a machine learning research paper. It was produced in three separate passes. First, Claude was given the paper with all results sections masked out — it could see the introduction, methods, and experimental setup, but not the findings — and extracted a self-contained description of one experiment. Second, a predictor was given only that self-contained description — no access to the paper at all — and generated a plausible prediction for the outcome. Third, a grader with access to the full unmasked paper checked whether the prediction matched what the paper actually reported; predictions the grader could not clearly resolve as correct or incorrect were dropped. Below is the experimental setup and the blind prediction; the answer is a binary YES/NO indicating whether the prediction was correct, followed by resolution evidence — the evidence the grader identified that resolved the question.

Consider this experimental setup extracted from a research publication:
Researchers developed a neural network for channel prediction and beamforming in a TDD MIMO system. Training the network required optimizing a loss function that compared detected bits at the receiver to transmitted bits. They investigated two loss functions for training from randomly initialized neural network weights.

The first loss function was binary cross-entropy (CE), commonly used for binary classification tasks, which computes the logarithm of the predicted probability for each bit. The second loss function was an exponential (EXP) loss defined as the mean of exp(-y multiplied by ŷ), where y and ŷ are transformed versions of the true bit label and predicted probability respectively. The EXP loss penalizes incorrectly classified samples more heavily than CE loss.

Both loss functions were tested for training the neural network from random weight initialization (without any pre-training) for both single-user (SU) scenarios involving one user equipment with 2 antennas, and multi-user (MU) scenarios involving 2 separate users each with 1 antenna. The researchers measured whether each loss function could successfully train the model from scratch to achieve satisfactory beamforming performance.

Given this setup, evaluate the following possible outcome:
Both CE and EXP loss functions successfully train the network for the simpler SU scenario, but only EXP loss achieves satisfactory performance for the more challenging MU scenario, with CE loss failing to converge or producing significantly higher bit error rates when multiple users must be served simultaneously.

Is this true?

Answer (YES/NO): NO